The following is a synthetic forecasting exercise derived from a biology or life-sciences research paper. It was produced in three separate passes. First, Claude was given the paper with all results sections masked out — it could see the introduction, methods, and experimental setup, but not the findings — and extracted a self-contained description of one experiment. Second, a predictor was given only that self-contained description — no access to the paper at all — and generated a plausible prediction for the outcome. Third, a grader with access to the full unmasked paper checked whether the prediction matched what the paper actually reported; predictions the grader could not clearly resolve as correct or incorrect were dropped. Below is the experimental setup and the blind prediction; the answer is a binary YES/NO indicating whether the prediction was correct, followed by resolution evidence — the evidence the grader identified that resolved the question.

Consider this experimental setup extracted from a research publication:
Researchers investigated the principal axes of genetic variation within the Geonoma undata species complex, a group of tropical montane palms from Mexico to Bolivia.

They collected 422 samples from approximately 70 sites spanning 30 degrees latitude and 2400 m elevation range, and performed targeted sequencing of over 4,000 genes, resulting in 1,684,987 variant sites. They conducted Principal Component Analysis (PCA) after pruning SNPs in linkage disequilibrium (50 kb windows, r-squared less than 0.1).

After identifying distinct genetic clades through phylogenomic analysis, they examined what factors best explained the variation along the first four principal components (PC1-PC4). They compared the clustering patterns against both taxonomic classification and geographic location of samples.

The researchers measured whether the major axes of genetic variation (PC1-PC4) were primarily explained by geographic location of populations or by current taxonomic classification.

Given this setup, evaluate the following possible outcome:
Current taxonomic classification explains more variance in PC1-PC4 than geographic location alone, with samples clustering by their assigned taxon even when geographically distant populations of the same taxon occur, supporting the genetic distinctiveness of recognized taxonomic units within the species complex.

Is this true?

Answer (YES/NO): NO